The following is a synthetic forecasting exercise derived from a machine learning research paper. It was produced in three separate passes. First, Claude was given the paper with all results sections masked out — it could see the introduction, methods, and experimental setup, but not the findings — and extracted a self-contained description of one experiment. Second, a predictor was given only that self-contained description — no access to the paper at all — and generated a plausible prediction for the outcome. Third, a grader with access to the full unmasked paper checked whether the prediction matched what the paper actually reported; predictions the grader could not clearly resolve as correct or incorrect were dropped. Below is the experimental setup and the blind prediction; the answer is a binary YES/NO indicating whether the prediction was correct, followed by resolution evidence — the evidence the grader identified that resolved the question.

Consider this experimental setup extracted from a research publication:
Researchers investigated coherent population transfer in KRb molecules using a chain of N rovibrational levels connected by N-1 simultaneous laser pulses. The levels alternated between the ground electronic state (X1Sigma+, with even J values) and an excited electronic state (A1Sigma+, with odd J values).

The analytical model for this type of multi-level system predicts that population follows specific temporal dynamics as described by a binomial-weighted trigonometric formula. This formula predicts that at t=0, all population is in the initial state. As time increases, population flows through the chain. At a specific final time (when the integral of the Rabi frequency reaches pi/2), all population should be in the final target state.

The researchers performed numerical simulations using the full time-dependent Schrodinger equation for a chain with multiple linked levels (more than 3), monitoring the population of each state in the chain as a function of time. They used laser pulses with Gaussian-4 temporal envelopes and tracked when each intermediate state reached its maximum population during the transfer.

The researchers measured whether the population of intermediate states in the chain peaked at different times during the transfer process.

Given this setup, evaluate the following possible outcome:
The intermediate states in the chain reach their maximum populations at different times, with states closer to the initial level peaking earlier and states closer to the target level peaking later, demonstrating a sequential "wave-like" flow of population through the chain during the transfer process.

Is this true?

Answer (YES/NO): YES